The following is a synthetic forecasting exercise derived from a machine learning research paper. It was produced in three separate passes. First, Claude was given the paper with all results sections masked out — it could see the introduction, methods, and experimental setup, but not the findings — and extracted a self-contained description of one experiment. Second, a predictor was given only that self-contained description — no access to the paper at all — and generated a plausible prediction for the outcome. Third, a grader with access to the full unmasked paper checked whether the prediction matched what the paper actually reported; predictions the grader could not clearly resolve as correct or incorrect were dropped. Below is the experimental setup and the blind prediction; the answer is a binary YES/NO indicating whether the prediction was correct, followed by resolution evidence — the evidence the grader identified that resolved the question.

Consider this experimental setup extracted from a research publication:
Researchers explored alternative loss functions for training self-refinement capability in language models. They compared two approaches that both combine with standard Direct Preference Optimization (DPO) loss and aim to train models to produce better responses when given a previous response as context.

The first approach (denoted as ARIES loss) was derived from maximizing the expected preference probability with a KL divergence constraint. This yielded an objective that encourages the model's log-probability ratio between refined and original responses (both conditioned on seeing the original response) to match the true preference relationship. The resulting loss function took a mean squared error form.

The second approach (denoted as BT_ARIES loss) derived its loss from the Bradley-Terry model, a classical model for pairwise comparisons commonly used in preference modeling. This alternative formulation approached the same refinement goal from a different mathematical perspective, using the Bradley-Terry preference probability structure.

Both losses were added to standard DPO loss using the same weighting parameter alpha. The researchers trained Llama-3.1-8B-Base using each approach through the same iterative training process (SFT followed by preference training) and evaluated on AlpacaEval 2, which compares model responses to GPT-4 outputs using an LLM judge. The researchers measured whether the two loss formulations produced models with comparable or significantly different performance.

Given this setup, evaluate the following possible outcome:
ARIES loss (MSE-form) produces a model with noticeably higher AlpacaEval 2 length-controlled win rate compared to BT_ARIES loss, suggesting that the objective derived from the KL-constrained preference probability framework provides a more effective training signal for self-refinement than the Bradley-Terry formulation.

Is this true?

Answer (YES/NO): NO